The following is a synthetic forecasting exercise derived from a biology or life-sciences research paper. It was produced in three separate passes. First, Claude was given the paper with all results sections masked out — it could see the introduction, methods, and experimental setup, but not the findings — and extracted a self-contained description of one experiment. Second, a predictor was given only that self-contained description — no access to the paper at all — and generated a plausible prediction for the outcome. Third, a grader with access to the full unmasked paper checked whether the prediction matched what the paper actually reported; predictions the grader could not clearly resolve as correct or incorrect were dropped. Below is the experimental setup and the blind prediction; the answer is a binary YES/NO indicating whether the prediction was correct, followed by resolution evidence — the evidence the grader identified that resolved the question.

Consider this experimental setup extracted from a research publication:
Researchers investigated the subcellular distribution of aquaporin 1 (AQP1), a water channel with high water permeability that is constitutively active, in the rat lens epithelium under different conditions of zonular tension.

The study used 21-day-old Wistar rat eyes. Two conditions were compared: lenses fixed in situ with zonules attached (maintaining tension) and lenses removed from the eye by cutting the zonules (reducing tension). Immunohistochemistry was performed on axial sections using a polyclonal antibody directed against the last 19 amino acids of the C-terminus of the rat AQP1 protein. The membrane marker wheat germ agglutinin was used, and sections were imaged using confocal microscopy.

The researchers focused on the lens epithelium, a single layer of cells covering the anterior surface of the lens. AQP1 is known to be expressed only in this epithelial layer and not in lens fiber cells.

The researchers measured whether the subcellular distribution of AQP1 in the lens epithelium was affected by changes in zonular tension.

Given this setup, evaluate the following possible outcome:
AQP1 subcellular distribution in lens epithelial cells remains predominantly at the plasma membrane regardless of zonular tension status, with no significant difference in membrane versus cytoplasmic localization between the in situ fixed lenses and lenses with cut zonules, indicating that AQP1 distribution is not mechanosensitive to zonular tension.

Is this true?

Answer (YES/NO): YES